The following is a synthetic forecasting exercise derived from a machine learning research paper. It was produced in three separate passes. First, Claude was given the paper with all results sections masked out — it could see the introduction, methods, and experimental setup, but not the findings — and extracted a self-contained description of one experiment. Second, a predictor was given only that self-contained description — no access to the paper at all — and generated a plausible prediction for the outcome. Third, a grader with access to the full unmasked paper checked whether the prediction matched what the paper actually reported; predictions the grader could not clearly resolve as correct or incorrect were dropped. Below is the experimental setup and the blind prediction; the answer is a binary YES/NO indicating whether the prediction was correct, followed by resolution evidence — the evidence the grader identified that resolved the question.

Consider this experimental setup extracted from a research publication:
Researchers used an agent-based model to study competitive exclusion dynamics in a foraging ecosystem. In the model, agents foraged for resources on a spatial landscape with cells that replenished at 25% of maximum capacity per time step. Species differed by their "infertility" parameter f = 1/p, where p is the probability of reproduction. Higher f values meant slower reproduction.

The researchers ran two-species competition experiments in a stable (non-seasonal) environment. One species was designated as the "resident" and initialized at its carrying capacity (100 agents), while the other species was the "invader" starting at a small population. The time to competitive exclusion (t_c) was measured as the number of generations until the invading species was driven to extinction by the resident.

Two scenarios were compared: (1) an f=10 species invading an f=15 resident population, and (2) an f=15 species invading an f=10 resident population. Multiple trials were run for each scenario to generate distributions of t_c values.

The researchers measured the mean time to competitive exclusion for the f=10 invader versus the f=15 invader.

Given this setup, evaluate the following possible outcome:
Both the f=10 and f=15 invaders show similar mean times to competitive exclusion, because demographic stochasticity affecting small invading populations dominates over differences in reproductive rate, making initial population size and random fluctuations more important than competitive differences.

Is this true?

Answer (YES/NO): NO